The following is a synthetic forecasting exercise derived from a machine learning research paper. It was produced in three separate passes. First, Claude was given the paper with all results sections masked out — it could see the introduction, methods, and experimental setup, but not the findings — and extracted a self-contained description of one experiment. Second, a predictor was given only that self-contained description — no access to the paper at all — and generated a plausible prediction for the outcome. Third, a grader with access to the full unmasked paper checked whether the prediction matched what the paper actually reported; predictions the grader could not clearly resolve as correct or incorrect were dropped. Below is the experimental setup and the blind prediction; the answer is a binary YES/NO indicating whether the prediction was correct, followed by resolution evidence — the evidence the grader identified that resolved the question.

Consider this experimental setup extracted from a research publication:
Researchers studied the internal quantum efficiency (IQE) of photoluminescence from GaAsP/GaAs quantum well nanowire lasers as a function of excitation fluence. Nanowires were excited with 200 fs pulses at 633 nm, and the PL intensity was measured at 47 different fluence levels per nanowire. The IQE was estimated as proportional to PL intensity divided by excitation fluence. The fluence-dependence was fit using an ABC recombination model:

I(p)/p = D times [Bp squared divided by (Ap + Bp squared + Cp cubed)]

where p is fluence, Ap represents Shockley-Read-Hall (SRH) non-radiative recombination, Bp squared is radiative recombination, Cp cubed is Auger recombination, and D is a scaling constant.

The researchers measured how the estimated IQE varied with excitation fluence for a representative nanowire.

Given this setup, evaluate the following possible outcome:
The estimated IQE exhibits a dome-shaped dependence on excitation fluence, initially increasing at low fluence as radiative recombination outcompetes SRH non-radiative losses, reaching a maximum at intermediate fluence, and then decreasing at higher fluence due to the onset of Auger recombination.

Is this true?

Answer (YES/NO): YES